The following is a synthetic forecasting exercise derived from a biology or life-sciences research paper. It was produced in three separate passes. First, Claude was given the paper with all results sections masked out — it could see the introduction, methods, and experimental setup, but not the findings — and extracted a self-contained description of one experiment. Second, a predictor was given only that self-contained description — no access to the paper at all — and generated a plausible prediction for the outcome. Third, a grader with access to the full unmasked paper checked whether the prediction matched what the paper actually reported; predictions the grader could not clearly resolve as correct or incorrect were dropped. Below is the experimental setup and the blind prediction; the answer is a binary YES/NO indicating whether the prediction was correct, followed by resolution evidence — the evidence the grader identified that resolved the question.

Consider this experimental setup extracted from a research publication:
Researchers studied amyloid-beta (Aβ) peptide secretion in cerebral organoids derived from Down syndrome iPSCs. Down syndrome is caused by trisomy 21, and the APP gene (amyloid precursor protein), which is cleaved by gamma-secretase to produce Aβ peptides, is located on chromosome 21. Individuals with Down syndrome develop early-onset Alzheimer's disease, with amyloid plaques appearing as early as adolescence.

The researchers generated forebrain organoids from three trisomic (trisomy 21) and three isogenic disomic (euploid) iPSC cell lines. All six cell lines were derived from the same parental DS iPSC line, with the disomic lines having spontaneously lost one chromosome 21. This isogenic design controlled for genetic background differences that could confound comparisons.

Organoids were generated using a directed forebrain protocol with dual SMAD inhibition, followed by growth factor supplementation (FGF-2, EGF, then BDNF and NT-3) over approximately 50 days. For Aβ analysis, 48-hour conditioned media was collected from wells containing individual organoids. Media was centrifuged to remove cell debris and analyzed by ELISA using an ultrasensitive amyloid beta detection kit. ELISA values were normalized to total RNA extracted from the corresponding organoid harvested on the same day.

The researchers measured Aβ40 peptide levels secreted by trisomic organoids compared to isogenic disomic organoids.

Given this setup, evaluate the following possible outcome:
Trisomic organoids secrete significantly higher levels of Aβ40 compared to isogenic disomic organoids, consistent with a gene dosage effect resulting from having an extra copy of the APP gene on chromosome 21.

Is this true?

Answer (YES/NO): YES